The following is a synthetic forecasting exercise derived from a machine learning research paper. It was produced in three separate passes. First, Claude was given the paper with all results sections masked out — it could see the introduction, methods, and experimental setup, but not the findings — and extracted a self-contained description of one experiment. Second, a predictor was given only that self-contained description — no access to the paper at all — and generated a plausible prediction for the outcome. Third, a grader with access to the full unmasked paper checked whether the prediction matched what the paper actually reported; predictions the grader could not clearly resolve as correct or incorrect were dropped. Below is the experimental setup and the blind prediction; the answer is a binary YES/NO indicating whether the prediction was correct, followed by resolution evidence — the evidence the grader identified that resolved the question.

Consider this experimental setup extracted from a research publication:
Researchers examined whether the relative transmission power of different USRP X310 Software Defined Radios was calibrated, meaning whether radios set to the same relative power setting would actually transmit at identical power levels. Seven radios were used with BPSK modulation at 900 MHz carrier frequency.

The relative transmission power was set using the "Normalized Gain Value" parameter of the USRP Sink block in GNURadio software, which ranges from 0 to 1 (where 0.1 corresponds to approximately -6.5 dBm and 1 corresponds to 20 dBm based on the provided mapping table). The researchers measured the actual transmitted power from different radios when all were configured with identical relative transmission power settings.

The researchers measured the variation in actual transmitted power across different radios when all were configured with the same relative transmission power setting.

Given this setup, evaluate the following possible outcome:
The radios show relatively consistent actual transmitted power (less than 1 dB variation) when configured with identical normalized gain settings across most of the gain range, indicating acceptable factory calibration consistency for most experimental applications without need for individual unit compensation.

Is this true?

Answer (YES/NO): NO